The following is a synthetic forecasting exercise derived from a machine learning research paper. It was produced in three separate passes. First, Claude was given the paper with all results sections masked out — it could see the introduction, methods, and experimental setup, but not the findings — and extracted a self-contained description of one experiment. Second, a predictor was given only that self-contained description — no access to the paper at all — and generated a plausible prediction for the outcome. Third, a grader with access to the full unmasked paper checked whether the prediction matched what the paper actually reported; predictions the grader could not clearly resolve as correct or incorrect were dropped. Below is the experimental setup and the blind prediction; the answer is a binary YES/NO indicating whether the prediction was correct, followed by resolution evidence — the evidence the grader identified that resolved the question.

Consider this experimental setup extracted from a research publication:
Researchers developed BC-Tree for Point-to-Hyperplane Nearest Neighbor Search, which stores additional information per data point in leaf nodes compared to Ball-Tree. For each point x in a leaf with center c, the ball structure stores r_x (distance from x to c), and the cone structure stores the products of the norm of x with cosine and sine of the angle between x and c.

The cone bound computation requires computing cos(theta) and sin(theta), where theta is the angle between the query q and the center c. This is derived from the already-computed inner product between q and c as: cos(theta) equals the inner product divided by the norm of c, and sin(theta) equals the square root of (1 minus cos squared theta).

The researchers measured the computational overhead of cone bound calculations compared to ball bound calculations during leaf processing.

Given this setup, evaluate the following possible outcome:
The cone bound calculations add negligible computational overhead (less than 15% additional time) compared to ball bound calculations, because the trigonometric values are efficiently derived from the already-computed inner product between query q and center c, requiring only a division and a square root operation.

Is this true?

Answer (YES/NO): NO